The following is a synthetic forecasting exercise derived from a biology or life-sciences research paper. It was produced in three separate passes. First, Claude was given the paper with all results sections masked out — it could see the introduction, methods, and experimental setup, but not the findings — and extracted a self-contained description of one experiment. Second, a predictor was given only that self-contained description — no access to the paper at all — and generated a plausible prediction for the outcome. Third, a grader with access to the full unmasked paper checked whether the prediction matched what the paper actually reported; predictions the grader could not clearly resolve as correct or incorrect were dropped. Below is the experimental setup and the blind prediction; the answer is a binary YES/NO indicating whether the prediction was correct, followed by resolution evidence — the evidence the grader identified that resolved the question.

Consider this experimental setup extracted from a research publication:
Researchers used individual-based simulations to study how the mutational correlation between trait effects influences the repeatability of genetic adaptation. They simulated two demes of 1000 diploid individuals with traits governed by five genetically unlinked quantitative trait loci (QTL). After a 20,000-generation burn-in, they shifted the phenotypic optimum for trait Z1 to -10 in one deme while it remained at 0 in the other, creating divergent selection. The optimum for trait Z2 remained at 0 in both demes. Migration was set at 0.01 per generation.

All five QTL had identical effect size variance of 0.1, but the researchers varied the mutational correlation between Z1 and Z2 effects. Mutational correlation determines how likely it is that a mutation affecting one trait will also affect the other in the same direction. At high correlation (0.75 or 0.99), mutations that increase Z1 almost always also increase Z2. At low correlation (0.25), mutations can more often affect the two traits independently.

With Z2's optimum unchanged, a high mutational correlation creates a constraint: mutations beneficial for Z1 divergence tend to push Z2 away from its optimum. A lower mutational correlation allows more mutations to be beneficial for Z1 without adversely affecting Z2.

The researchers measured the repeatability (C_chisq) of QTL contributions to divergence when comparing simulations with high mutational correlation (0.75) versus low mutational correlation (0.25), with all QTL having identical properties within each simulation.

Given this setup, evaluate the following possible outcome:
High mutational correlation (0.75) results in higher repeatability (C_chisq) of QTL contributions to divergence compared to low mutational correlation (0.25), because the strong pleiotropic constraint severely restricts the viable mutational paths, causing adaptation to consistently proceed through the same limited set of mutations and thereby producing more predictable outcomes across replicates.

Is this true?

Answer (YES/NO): NO